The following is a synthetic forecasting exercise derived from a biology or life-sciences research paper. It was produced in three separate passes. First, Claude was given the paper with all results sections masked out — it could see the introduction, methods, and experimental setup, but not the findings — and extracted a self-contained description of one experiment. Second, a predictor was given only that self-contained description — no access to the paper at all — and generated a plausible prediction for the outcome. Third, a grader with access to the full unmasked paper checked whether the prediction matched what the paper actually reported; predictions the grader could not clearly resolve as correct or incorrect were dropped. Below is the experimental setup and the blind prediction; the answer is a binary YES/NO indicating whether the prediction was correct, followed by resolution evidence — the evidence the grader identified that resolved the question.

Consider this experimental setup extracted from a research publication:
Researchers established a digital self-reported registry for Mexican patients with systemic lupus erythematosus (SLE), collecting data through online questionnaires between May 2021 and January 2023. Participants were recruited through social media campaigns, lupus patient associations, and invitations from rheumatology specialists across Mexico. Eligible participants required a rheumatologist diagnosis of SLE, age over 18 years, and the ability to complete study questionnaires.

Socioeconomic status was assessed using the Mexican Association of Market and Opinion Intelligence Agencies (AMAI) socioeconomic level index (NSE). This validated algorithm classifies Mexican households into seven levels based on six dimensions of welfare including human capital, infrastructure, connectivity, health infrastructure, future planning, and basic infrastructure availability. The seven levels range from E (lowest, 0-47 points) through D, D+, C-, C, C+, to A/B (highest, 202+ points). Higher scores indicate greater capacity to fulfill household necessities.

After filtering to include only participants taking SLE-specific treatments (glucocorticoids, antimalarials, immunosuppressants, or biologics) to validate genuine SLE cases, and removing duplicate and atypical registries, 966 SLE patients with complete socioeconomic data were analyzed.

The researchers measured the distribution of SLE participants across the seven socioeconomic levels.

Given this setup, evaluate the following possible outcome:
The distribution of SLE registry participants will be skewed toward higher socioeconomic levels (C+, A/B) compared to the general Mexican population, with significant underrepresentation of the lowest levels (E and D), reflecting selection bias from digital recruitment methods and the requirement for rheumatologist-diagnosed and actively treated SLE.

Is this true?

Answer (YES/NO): NO